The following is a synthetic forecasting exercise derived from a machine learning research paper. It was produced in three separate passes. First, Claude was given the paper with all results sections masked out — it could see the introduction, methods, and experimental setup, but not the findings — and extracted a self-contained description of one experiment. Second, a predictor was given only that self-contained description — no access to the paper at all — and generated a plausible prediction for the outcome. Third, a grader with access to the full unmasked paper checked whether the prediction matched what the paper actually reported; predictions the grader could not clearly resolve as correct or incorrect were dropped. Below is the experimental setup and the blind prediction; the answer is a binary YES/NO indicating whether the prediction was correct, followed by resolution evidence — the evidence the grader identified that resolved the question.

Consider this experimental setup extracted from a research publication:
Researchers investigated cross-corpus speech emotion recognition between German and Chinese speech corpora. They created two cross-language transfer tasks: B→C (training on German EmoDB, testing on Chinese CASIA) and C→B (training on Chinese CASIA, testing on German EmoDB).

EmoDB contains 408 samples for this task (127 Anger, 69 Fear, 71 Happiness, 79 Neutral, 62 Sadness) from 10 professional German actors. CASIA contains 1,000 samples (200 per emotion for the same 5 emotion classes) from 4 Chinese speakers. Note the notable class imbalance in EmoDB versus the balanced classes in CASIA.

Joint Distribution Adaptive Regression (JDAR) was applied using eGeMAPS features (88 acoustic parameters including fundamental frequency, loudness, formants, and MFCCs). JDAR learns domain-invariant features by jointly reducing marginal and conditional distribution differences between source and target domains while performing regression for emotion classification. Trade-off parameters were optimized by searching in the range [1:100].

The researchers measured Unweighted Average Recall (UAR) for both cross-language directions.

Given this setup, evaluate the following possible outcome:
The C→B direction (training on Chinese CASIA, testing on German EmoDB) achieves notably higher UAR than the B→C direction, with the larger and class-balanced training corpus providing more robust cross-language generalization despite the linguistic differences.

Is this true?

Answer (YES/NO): YES